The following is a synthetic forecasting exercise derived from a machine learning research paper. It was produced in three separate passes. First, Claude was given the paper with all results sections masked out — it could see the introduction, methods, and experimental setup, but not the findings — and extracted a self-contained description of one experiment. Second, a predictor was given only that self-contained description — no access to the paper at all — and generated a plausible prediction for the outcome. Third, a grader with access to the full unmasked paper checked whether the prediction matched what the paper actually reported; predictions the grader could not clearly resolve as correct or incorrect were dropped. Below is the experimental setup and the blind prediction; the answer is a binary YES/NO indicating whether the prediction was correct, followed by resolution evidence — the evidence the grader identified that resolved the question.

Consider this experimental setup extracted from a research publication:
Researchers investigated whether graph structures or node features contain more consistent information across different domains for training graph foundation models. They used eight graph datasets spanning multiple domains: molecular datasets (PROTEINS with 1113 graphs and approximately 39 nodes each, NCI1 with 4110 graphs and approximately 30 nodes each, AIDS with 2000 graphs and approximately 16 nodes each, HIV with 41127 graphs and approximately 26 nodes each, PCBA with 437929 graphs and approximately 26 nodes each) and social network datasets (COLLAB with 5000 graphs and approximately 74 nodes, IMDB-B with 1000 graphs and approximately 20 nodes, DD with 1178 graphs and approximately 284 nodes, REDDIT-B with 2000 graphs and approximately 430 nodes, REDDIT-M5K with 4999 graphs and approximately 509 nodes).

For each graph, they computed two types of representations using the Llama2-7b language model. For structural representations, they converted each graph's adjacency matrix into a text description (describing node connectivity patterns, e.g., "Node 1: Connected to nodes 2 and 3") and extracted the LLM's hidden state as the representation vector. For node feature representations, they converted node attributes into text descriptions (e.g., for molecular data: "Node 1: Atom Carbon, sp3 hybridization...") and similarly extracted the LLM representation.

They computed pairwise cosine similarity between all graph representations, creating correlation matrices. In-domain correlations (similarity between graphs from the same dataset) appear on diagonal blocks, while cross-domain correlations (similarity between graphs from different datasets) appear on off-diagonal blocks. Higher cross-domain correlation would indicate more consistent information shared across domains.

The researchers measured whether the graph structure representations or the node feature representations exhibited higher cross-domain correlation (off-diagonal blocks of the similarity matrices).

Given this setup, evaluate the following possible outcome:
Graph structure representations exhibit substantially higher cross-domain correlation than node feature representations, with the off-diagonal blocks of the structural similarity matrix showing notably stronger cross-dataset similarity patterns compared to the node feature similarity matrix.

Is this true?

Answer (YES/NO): YES